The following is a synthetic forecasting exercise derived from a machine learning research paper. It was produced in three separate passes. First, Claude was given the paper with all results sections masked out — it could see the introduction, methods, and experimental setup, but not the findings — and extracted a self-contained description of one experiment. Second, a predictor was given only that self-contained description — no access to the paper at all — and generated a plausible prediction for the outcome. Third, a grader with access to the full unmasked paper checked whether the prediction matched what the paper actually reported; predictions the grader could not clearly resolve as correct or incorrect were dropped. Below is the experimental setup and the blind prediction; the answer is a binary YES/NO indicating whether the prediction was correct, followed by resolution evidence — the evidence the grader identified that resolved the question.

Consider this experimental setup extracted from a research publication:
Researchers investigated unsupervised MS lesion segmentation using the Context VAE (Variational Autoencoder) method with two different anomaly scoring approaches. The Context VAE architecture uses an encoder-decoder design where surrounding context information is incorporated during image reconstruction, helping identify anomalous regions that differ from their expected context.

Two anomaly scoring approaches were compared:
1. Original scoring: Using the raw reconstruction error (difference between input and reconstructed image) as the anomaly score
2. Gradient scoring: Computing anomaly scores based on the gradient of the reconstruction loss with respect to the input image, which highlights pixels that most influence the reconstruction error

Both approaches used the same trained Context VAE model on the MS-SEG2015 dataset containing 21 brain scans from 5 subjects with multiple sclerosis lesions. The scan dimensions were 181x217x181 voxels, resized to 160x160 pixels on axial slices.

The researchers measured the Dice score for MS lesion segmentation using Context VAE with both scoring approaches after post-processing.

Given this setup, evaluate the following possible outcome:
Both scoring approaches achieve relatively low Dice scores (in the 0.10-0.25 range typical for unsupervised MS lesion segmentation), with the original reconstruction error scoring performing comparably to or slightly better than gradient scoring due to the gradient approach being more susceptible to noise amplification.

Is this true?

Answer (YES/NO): NO